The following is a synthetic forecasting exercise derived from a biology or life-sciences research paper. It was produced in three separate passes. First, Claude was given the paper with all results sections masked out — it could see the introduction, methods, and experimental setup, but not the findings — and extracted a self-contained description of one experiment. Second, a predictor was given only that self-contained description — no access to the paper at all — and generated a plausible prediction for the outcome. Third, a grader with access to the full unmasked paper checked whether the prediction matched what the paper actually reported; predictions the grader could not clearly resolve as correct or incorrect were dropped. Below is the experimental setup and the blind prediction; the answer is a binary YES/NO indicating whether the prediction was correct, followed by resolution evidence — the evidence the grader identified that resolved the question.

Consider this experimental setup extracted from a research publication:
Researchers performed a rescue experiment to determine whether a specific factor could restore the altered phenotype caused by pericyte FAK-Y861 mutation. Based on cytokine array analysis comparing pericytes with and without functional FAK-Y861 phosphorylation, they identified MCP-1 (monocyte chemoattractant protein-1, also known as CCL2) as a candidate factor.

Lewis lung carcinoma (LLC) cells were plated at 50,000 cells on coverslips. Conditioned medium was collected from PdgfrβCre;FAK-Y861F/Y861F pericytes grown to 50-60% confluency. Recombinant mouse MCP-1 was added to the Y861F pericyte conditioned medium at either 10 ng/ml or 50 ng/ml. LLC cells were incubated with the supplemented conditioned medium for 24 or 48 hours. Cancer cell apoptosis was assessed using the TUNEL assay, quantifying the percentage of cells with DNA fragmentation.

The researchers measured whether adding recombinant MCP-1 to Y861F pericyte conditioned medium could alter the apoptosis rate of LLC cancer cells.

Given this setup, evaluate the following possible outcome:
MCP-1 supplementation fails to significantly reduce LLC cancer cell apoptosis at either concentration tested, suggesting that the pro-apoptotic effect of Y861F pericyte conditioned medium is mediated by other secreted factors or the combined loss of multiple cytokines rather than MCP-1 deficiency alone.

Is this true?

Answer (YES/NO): NO